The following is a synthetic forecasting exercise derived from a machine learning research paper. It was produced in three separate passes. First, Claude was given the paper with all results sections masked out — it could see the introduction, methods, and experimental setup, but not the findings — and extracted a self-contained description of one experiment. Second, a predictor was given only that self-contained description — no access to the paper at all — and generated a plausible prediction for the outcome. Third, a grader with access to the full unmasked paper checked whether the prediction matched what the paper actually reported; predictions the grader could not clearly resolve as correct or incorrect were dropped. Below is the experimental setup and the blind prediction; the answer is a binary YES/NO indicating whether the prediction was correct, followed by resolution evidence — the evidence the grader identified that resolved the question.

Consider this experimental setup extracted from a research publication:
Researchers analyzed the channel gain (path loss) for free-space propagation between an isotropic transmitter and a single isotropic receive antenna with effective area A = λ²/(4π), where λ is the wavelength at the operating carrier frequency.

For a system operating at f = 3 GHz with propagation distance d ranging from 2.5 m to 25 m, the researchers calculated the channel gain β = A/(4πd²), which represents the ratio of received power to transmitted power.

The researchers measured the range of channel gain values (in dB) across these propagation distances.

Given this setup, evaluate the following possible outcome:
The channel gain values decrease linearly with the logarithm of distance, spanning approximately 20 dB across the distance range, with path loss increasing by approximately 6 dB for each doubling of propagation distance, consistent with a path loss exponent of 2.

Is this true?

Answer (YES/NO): YES